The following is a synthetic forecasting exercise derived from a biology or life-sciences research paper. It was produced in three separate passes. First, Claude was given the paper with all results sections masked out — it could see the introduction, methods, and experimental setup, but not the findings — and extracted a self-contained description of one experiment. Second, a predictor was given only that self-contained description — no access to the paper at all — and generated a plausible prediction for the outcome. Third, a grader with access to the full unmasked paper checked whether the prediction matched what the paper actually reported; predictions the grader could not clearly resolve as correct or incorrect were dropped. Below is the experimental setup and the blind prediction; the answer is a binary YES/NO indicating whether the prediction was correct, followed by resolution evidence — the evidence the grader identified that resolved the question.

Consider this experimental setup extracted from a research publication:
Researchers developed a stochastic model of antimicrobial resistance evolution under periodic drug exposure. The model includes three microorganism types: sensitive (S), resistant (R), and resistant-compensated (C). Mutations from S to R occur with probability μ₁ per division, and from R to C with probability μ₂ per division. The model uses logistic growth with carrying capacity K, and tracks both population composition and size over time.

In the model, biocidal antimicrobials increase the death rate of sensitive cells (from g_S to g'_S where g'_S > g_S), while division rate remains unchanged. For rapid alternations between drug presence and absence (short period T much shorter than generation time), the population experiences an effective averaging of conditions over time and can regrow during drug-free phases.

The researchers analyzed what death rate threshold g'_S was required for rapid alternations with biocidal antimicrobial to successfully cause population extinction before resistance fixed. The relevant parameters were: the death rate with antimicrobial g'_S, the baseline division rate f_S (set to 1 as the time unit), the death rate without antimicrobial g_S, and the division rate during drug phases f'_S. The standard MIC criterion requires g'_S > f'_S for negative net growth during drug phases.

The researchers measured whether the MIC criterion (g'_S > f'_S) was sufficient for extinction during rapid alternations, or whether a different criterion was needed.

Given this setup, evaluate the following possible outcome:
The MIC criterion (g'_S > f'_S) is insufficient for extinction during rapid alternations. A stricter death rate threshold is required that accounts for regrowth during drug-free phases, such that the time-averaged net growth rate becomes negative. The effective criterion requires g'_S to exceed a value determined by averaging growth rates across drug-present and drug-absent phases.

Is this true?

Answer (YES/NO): YES